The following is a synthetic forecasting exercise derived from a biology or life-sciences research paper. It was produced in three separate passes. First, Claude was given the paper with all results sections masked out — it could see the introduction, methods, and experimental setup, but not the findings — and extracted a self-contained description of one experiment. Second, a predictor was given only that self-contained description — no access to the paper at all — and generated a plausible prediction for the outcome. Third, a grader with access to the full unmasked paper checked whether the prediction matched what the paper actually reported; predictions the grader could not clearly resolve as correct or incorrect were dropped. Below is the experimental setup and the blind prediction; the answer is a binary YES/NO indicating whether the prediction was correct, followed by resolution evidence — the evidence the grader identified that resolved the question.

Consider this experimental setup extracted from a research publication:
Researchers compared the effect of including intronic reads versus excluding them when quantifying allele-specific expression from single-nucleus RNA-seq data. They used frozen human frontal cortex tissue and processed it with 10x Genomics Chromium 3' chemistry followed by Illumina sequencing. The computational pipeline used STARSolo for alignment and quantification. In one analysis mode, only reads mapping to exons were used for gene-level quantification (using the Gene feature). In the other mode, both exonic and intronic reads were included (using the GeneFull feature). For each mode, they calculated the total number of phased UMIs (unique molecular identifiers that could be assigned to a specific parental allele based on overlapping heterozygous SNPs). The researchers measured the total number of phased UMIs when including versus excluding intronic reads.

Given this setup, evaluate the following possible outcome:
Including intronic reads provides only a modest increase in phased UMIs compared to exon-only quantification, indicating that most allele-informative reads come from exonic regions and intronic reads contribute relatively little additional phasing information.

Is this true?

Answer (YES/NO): NO